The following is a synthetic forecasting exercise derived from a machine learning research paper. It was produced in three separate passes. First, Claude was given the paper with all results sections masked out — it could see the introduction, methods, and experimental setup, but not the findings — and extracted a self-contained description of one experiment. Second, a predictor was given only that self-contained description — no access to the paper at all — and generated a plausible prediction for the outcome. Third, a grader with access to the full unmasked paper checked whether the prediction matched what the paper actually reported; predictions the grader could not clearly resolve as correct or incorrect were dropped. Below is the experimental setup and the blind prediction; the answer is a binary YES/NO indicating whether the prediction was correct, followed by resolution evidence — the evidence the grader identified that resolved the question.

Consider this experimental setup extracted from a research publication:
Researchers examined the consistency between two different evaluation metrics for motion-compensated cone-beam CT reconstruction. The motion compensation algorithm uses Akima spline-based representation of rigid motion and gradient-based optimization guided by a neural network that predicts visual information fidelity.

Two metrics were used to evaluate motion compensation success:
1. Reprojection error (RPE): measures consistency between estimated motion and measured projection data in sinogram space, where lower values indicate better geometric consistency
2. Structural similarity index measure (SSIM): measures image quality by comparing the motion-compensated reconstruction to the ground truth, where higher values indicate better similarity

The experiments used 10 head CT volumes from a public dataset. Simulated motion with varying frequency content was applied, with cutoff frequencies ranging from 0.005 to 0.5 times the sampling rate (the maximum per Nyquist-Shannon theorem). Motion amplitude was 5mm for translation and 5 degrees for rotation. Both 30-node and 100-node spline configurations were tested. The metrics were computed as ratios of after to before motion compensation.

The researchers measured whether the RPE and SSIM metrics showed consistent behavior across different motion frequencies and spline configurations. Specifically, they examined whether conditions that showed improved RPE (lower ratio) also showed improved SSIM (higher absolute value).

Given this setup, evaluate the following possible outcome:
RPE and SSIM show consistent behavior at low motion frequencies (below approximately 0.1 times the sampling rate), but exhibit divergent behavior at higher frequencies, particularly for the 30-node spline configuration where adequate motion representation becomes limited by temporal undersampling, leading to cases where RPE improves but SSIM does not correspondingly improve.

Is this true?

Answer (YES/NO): NO